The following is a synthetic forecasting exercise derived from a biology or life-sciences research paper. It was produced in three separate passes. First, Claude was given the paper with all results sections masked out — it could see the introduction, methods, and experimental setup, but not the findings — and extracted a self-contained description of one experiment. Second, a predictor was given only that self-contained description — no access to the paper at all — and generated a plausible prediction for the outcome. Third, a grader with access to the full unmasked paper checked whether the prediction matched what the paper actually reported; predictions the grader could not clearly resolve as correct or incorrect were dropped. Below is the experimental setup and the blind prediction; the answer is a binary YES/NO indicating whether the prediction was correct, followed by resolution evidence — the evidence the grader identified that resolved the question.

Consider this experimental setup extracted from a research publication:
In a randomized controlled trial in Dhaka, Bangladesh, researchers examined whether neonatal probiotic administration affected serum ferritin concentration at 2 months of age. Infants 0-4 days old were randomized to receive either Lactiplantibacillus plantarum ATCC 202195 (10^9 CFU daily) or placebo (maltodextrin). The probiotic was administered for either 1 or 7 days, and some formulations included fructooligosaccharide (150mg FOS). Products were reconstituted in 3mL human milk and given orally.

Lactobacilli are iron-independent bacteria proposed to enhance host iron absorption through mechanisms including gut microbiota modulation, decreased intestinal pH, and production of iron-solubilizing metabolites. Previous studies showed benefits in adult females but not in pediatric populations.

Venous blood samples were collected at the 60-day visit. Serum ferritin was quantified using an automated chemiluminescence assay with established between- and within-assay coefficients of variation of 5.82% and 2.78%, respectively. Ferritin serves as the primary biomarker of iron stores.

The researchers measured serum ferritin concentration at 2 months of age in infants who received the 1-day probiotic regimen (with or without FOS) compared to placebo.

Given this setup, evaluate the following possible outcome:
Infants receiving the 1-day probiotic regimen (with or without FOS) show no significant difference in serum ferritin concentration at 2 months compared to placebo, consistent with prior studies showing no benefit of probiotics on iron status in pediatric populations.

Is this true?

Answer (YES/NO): YES